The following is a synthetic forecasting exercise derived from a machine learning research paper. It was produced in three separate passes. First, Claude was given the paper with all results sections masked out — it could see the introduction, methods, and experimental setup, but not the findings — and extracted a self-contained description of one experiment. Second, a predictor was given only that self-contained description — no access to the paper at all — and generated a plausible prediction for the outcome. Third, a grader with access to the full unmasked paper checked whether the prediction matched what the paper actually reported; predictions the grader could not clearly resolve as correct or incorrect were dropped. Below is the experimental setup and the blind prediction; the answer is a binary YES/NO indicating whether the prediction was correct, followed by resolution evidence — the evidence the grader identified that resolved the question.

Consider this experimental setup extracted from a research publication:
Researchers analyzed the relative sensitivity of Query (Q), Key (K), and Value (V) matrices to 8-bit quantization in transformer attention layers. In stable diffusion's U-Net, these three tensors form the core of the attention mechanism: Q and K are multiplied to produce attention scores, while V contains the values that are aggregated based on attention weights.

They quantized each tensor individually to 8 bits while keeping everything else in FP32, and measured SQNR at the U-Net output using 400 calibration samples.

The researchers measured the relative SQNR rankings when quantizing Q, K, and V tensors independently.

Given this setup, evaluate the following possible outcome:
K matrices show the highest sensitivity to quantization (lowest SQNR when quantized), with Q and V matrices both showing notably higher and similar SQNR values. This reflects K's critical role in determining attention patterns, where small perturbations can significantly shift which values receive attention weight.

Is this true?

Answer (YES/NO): NO